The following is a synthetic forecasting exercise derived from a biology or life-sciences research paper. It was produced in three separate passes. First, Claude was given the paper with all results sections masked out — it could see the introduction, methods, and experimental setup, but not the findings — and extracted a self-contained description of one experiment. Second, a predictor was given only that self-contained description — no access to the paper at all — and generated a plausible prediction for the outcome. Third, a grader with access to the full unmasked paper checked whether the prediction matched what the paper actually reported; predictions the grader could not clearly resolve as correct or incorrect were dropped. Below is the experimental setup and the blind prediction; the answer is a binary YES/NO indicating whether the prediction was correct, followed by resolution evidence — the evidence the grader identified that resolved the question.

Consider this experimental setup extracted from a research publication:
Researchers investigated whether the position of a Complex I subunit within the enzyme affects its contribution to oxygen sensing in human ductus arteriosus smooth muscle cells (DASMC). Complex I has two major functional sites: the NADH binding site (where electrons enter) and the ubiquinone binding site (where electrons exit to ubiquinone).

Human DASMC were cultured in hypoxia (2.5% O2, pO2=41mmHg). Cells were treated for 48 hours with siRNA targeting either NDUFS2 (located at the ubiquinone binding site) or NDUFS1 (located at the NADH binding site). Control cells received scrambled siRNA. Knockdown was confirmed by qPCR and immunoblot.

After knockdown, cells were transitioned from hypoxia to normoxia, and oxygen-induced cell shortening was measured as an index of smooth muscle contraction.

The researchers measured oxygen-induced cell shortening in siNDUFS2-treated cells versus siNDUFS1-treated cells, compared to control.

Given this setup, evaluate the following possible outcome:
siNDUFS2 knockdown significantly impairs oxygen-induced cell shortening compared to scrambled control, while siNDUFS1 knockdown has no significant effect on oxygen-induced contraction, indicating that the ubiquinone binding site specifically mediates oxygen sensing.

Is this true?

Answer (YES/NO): YES